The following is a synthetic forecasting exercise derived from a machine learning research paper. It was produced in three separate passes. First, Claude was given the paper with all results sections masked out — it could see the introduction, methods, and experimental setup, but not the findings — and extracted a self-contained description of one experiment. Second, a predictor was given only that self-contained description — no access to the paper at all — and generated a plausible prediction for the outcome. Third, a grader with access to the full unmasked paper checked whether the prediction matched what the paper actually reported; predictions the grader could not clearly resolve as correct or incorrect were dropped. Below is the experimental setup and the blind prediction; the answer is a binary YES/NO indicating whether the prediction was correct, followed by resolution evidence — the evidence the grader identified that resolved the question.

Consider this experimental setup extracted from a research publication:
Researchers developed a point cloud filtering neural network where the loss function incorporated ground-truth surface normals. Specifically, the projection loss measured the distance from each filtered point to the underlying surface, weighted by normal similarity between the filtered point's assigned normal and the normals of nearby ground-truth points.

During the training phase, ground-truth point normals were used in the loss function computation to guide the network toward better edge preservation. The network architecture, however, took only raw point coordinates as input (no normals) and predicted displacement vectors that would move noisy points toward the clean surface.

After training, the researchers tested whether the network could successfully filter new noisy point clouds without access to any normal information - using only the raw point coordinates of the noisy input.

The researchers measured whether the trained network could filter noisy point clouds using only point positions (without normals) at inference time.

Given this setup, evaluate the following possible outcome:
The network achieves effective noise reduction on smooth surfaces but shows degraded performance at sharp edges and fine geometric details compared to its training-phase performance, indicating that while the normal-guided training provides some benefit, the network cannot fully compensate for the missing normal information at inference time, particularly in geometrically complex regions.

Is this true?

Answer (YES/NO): NO